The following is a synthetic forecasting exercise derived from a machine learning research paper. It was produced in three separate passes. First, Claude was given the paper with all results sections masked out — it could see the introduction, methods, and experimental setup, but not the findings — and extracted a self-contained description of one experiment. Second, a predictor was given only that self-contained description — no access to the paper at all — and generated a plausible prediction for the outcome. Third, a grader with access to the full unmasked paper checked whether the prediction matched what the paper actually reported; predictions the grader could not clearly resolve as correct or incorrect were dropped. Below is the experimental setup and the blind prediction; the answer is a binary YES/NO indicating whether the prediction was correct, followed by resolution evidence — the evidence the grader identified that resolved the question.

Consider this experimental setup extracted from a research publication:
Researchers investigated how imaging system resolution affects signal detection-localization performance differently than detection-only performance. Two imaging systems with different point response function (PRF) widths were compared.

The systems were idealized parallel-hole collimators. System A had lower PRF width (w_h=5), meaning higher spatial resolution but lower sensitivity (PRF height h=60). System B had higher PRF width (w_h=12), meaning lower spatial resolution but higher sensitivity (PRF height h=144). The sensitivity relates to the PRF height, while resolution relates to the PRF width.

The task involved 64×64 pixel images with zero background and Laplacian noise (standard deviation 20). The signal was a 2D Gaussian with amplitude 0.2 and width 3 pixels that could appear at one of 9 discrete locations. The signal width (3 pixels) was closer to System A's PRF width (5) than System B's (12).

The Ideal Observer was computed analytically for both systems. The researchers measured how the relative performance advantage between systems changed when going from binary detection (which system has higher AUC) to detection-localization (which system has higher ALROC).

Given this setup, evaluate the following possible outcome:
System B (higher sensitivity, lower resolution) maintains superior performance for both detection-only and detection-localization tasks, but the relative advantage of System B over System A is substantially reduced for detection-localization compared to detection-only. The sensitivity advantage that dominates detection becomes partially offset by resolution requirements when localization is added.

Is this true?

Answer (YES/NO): NO